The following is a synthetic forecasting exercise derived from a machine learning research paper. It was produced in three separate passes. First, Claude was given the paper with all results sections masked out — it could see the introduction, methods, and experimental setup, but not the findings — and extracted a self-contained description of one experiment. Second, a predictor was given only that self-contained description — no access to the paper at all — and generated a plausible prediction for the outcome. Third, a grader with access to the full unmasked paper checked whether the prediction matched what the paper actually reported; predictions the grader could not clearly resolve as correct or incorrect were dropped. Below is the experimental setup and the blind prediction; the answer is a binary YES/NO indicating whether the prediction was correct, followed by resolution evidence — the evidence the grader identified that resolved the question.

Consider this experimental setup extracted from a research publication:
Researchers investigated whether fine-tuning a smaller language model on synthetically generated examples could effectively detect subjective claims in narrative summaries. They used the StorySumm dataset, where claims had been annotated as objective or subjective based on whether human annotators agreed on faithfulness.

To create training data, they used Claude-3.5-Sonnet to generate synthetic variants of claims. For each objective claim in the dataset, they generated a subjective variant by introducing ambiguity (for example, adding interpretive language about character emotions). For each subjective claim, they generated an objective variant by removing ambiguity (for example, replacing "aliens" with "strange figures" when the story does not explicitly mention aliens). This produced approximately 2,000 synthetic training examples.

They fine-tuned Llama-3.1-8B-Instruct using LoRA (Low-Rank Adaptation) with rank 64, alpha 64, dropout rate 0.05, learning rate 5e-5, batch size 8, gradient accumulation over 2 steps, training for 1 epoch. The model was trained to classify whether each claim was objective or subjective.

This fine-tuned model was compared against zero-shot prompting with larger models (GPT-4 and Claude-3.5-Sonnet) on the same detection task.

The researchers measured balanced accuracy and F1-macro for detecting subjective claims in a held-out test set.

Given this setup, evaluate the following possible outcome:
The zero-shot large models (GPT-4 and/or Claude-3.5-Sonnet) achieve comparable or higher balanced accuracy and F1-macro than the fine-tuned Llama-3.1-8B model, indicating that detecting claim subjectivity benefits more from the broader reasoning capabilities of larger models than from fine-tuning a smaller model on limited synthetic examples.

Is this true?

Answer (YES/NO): YES